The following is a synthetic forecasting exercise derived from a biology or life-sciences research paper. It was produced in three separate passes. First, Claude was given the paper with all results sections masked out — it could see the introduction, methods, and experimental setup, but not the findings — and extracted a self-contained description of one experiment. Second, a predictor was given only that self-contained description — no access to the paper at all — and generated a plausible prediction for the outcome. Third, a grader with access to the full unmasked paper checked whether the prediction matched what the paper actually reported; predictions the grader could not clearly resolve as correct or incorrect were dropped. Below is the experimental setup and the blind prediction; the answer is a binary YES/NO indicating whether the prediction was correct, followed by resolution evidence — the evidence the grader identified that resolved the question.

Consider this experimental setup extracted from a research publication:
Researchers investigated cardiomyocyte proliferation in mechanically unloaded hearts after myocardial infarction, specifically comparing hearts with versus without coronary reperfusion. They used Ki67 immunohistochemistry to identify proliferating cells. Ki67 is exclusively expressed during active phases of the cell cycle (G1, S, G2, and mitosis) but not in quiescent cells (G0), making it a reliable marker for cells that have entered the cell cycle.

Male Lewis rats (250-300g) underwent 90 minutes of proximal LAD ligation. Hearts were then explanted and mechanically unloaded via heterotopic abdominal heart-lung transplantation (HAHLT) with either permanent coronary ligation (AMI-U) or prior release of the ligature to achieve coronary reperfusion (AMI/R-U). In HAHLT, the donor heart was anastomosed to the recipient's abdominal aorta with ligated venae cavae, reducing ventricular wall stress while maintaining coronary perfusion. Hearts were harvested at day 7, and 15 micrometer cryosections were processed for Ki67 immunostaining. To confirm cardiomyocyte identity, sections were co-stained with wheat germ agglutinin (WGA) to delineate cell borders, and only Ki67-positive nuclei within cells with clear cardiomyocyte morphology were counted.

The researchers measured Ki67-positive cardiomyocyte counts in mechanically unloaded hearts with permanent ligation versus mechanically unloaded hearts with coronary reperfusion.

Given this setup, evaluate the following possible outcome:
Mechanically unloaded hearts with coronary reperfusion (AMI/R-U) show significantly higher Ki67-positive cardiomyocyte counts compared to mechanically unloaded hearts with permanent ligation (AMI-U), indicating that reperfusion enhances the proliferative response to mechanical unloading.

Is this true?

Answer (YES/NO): YES